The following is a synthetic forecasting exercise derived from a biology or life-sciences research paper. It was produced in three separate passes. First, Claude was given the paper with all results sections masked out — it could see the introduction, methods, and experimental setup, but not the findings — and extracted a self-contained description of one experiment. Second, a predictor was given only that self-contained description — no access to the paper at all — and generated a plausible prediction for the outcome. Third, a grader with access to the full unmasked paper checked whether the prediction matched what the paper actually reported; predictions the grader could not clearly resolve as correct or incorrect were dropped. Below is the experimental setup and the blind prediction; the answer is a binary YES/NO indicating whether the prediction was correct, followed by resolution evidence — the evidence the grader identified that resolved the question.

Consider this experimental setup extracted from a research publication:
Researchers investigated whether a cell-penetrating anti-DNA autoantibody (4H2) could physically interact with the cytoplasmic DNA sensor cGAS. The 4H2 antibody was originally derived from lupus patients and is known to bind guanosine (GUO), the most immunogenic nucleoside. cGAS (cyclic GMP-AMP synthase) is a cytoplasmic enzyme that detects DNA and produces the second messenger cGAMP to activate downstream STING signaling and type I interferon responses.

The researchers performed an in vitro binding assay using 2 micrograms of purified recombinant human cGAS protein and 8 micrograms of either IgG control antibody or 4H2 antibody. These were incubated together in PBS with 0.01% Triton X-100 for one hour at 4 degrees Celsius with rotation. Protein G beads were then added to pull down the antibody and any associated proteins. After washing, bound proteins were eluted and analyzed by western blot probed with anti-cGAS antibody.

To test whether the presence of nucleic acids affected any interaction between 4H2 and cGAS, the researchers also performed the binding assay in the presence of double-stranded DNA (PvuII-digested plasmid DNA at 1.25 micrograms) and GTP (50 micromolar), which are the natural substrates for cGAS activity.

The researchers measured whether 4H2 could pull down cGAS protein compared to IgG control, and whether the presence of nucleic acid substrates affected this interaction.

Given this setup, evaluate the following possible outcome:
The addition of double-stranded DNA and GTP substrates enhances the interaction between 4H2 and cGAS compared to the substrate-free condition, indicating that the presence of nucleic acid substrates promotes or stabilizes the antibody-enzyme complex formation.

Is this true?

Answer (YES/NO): NO